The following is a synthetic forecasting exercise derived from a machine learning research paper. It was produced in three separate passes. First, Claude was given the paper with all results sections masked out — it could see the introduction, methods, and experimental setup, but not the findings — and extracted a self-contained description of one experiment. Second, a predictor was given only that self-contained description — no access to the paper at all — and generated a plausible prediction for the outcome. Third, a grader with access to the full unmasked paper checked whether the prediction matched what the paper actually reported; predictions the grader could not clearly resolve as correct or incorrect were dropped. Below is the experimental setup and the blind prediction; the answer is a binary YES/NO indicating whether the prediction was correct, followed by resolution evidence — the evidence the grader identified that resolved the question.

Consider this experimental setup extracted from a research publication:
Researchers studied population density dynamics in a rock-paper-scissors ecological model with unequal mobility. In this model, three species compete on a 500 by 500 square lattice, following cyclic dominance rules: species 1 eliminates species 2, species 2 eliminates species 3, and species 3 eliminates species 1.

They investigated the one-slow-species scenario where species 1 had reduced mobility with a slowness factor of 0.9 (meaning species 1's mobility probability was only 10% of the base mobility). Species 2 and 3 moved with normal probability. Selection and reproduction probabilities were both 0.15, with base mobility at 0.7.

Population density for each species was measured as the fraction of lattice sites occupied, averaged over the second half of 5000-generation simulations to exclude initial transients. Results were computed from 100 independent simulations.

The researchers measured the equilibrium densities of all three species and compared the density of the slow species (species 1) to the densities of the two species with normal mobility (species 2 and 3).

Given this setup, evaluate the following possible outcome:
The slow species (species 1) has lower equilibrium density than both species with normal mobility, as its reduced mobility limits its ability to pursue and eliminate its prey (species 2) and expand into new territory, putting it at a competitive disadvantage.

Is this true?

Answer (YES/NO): NO